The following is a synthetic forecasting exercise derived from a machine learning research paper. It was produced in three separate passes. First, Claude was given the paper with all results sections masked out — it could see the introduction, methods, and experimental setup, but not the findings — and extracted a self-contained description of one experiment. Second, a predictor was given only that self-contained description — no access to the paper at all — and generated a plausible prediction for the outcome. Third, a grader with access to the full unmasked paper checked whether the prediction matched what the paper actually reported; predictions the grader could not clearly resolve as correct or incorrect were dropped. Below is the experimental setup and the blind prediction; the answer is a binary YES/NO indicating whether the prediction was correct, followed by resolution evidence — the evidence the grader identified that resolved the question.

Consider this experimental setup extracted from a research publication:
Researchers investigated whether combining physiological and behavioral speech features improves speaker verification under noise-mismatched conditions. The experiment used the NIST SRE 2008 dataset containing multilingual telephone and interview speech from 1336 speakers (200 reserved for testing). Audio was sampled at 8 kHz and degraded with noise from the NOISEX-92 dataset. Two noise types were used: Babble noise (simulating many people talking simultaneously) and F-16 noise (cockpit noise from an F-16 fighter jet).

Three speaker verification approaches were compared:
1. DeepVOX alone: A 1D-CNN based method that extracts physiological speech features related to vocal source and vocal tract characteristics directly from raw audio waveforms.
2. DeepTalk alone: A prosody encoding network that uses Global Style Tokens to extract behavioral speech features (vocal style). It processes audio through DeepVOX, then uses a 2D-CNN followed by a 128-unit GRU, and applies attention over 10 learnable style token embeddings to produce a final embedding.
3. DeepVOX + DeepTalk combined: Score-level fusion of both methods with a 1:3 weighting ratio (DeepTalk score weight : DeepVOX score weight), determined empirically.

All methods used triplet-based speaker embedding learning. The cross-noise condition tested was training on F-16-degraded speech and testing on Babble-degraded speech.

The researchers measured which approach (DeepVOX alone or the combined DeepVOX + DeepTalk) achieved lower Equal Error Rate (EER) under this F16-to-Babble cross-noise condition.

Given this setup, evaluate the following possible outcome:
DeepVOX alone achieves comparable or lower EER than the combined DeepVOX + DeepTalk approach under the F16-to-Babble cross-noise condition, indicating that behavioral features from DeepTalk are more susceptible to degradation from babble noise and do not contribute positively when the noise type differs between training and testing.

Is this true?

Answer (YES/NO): YES